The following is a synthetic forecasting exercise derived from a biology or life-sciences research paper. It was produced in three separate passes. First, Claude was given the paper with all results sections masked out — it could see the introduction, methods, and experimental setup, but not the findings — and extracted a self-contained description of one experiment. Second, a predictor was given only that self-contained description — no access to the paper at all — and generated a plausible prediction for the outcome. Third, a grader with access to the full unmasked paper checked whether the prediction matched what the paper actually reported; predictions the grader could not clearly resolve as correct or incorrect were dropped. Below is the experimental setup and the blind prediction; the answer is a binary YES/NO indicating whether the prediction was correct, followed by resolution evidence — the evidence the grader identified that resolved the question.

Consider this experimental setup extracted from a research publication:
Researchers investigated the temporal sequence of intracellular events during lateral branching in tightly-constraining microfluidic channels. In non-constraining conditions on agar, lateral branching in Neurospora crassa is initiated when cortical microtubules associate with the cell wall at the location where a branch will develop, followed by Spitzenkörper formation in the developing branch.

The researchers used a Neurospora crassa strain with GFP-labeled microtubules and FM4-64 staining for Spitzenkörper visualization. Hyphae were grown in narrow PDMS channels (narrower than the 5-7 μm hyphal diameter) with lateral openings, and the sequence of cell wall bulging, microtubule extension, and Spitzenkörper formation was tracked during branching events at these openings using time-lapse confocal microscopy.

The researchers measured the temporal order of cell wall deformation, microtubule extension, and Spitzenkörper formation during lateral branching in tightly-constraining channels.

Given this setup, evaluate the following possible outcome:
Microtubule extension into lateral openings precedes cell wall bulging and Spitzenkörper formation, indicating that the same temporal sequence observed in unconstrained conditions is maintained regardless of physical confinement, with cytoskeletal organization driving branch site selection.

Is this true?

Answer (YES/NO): NO